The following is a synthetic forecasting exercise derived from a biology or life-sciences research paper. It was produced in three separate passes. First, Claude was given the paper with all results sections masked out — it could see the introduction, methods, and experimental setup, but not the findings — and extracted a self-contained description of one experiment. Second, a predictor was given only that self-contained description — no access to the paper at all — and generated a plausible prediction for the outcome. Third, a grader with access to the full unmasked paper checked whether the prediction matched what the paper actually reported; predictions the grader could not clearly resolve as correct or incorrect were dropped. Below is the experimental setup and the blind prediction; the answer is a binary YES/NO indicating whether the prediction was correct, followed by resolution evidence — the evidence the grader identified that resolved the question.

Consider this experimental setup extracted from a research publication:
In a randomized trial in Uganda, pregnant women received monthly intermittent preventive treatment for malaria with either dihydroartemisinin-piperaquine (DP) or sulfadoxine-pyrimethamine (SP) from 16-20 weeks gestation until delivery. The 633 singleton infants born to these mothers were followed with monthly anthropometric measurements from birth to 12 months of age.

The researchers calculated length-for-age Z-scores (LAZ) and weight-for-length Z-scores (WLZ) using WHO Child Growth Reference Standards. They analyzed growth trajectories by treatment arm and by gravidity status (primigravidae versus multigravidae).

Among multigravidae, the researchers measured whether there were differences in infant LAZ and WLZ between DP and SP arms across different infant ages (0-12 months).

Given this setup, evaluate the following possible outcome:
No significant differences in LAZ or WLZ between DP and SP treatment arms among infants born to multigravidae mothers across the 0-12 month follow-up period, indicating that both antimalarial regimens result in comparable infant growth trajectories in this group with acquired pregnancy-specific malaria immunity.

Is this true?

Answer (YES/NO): NO